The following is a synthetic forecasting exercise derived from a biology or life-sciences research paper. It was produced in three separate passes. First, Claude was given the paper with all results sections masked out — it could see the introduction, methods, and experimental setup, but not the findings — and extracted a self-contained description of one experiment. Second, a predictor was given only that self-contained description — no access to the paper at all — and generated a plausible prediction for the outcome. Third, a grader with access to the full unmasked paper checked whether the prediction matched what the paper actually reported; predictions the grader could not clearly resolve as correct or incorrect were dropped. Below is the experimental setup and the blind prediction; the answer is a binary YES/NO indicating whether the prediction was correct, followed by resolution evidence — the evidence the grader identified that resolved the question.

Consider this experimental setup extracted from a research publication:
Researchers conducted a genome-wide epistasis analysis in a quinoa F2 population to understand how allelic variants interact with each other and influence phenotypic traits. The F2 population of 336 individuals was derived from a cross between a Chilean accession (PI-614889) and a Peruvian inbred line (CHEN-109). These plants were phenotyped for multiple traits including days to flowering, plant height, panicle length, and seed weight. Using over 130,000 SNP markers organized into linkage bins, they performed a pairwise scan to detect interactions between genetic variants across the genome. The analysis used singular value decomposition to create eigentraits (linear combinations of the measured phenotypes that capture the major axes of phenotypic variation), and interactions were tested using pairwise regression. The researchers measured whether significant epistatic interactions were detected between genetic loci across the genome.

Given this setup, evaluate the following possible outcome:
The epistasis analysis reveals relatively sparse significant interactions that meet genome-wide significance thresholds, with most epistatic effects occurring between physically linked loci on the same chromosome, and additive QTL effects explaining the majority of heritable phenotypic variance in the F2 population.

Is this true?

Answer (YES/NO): NO